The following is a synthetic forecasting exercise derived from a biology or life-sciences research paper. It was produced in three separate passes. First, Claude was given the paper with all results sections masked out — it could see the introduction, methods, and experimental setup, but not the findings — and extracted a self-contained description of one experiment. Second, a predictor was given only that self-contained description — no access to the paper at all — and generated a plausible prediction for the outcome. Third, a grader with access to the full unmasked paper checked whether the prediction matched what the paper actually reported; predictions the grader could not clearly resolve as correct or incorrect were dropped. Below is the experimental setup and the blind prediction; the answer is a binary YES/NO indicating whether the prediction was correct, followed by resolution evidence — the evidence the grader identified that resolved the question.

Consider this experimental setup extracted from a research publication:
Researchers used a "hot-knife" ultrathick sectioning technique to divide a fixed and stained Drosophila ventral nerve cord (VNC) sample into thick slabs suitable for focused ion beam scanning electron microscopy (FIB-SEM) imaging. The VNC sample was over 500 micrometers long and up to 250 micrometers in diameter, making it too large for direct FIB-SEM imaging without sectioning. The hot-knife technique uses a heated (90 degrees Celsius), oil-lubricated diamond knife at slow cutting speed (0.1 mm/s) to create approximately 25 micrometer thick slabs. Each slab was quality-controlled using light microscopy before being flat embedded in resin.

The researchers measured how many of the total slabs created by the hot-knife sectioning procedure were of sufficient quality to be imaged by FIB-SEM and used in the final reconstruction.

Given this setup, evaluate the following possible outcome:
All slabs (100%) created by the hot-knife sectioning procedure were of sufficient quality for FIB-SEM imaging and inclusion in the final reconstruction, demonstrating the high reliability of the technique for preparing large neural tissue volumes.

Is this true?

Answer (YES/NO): NO